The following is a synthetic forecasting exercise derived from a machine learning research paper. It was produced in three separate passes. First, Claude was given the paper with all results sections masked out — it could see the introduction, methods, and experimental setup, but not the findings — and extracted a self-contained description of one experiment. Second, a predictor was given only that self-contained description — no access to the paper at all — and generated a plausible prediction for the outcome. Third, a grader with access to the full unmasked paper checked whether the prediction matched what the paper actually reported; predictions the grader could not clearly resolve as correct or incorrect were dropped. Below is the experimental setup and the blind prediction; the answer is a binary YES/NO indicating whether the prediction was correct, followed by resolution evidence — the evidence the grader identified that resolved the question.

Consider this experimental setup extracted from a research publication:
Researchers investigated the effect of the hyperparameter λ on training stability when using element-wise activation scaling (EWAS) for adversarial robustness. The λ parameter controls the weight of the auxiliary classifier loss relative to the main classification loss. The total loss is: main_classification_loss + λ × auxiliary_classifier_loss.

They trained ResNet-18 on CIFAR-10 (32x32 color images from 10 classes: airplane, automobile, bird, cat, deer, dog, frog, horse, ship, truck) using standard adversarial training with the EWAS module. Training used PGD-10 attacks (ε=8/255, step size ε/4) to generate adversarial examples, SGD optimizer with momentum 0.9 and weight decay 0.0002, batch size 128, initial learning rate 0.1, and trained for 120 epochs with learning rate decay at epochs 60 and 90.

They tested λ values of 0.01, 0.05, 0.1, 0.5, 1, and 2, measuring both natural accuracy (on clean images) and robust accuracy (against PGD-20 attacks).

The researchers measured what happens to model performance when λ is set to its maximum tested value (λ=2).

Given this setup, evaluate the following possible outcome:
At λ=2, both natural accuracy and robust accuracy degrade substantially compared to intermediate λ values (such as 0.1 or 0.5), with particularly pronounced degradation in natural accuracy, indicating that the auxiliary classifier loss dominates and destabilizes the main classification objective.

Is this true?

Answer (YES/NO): NO